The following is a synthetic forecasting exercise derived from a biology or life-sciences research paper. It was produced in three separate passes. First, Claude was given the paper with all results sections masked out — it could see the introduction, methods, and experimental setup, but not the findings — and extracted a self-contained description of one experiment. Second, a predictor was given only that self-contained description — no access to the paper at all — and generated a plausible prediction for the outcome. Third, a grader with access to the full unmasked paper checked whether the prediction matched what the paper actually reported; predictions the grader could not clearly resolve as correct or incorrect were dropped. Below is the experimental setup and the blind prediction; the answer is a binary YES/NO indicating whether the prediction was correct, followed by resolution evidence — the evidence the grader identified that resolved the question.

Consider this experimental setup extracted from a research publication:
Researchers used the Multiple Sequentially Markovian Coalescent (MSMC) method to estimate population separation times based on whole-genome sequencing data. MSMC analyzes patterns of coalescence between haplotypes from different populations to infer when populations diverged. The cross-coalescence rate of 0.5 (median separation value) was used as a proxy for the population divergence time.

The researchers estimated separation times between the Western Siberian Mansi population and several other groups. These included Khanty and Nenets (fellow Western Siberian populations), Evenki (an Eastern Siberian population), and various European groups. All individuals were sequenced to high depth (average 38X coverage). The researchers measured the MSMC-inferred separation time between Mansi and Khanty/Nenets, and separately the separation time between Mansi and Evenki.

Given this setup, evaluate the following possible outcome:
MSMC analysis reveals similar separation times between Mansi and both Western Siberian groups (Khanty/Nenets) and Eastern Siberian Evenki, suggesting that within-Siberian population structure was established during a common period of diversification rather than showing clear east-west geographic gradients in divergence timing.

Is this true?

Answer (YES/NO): NO